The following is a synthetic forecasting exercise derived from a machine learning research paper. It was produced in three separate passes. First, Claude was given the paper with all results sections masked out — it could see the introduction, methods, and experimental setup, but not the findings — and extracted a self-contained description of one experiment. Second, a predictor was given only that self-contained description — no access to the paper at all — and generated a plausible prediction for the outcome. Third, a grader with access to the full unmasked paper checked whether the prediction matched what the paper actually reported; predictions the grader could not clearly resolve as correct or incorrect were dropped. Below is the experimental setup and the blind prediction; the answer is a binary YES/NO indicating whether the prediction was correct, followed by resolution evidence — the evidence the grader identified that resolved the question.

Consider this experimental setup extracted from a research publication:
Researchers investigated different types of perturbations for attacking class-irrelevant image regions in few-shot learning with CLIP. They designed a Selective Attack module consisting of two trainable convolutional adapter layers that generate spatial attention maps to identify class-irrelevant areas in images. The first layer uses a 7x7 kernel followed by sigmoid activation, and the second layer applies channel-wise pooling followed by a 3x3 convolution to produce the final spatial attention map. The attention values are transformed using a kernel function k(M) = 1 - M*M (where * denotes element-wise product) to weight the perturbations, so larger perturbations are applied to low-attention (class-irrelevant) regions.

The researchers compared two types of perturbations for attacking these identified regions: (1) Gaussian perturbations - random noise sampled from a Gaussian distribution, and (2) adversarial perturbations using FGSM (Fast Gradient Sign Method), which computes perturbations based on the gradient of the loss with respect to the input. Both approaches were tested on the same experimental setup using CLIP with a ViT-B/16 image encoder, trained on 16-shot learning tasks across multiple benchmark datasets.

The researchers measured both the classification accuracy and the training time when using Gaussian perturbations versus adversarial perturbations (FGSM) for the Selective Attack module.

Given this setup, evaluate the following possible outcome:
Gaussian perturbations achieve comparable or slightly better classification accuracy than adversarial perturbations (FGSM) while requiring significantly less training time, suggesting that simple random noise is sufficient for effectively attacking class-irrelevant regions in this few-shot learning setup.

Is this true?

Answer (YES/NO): YES